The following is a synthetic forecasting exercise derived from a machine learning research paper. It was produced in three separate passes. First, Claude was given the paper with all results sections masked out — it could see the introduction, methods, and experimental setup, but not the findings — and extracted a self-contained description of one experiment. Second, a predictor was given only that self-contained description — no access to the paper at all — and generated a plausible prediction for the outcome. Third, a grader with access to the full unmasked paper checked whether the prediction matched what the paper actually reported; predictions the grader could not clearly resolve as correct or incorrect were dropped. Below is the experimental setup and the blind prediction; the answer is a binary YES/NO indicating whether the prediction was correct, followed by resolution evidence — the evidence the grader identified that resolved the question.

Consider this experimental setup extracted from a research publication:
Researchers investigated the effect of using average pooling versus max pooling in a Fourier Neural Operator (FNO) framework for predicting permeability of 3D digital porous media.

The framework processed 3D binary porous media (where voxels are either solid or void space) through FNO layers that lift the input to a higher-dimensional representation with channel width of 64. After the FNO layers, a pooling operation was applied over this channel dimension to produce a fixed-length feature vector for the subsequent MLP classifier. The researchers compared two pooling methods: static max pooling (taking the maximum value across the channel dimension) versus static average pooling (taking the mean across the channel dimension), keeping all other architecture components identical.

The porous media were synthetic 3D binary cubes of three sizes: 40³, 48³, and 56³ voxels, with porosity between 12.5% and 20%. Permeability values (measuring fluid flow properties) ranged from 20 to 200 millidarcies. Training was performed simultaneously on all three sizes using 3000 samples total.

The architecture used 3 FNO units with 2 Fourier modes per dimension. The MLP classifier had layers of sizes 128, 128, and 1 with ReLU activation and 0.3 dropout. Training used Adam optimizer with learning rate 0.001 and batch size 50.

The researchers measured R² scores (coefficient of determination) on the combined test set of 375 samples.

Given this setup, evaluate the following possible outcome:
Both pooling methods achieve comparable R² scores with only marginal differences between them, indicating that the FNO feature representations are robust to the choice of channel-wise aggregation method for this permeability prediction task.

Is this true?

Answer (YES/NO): YES